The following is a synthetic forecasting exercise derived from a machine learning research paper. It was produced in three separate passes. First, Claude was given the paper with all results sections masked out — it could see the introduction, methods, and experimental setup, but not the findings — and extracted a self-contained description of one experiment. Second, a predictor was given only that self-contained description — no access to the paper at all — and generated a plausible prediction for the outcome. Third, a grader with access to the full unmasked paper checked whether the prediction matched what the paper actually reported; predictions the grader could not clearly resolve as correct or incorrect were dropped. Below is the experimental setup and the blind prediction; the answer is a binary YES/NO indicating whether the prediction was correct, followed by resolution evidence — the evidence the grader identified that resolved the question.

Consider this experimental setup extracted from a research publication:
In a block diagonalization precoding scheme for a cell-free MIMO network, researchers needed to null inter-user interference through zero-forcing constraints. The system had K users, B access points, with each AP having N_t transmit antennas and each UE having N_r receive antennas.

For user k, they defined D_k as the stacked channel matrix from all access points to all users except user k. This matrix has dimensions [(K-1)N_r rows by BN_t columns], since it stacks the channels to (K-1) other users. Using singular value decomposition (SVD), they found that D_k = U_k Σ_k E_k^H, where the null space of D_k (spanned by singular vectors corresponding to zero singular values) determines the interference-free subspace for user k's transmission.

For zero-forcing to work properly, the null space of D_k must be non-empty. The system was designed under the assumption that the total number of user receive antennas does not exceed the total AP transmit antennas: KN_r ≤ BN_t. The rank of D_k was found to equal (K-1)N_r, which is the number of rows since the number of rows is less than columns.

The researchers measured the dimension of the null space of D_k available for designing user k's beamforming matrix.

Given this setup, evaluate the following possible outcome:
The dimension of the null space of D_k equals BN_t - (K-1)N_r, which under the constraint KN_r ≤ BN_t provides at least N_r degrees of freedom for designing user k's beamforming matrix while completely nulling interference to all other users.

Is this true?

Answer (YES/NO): YES